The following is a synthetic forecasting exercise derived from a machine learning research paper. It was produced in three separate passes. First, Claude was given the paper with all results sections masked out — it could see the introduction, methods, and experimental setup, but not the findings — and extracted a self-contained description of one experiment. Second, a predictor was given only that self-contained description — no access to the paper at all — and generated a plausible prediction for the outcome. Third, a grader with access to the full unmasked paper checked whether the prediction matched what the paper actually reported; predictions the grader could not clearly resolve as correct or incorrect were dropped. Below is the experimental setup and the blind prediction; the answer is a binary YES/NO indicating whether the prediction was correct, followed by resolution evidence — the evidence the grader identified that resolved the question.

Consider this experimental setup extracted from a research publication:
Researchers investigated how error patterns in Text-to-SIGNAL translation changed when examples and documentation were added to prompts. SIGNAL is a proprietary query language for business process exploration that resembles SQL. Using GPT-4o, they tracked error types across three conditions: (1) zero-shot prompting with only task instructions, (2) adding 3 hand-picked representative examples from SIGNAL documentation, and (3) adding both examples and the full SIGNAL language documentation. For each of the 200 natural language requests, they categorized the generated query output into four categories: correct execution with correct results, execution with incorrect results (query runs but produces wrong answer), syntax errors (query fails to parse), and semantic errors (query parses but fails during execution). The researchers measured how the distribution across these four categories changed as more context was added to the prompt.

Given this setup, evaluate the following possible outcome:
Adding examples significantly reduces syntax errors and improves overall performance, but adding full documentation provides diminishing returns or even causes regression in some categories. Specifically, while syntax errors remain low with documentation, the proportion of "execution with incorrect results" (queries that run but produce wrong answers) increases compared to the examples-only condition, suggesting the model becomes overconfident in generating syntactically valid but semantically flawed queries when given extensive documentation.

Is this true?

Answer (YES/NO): YES